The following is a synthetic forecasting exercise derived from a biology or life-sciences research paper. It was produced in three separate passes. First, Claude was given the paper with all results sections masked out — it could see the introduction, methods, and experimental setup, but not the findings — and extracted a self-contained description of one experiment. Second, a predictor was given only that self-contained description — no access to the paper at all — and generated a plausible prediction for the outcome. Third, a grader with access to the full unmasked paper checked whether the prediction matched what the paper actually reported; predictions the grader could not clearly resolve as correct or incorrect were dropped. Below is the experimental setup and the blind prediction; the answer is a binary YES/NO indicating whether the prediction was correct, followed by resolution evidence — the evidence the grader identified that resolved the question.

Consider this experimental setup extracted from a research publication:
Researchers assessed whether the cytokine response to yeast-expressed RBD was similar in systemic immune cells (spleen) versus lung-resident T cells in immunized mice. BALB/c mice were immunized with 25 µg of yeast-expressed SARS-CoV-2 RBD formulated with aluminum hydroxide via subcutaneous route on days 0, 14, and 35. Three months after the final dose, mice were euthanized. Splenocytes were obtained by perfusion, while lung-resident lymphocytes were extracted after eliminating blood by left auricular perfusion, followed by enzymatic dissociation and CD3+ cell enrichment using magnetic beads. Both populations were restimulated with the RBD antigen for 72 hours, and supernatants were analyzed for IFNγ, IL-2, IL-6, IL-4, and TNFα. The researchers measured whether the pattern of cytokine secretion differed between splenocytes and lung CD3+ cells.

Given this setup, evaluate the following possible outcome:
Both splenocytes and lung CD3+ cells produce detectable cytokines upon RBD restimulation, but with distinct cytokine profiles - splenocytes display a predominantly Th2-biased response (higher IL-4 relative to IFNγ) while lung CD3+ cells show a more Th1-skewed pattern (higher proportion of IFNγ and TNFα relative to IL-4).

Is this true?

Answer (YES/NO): NO